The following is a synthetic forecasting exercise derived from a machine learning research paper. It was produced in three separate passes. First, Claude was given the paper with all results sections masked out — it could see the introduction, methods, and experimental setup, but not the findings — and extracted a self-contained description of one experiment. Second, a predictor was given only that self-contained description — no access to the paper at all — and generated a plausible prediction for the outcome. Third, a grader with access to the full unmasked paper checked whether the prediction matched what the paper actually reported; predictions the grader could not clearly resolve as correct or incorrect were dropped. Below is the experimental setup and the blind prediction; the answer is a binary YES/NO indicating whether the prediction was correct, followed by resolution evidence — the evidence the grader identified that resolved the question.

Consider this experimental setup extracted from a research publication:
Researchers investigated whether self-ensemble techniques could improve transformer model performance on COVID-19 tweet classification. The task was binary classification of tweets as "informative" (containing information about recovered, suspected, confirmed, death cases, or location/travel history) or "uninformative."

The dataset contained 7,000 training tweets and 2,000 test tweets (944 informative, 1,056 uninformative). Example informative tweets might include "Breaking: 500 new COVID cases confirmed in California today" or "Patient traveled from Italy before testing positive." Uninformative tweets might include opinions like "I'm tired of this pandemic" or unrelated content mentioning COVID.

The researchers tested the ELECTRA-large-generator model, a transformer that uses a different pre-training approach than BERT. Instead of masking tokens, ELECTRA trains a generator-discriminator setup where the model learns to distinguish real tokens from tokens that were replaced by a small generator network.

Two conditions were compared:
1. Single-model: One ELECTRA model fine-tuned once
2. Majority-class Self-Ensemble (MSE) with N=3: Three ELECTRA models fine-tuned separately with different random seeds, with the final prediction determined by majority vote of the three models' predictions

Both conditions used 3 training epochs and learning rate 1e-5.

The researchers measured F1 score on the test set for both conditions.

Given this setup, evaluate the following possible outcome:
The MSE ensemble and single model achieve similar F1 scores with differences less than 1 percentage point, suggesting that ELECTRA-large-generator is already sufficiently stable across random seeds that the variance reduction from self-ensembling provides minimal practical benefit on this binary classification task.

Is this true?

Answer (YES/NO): NO